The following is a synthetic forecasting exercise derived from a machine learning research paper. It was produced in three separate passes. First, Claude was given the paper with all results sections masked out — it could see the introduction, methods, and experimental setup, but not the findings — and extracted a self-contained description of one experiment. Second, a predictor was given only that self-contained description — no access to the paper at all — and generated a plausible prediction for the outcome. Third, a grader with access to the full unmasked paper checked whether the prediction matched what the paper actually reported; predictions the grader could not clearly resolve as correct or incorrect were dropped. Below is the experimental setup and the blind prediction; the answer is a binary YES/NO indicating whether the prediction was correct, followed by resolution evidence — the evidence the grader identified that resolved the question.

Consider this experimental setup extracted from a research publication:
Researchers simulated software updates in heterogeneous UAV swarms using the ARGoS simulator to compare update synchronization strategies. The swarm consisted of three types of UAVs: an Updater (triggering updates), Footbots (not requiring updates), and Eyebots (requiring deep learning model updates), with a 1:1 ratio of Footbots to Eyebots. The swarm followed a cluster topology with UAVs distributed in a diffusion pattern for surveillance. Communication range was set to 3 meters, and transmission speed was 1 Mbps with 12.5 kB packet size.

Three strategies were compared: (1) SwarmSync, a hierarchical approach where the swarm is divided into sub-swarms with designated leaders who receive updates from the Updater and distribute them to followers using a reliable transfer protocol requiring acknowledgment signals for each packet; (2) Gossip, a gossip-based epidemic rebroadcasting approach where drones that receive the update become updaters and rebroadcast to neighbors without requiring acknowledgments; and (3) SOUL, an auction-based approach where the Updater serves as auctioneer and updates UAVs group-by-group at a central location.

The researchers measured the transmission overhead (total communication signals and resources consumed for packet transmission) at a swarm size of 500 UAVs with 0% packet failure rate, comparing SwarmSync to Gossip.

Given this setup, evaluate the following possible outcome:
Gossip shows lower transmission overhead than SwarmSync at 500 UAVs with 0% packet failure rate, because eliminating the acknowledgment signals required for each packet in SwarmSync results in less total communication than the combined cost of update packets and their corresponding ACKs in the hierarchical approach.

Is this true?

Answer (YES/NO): NO